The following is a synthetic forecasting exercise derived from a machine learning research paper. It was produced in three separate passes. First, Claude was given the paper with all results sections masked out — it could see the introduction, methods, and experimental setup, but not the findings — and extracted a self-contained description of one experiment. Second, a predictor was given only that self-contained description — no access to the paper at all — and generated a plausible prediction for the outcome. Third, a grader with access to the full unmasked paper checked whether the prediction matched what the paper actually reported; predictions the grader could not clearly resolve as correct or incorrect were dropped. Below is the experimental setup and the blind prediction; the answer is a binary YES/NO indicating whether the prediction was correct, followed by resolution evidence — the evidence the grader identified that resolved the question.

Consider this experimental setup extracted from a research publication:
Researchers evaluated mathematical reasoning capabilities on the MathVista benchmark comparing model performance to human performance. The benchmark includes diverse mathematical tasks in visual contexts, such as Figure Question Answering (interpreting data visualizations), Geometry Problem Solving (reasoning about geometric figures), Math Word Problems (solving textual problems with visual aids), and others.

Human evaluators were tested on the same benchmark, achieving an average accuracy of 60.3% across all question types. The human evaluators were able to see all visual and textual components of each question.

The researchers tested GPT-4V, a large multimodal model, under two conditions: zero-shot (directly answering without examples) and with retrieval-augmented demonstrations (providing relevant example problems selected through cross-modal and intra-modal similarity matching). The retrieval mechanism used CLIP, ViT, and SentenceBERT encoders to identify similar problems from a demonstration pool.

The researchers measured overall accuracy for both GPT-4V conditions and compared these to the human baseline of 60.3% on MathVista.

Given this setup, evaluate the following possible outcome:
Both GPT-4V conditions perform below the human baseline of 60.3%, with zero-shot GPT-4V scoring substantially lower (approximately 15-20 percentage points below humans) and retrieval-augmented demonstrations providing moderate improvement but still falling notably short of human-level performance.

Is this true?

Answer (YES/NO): NO